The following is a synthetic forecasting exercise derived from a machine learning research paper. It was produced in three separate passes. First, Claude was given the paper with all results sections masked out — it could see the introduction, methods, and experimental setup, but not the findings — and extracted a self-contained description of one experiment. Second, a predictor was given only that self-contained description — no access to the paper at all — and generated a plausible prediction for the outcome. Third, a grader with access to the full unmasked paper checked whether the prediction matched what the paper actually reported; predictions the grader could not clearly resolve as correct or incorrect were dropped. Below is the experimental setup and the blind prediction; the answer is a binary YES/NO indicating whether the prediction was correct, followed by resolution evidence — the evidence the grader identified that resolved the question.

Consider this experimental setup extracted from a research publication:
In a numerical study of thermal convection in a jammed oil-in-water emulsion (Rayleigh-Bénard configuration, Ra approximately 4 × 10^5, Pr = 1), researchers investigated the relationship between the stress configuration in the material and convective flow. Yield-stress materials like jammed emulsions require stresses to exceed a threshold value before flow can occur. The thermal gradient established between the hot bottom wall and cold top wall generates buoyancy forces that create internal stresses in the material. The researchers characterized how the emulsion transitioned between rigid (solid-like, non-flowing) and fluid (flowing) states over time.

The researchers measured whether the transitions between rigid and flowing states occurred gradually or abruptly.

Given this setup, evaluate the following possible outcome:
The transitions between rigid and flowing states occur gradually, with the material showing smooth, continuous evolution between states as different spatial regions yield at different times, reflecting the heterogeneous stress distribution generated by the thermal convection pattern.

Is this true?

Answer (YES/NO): NO